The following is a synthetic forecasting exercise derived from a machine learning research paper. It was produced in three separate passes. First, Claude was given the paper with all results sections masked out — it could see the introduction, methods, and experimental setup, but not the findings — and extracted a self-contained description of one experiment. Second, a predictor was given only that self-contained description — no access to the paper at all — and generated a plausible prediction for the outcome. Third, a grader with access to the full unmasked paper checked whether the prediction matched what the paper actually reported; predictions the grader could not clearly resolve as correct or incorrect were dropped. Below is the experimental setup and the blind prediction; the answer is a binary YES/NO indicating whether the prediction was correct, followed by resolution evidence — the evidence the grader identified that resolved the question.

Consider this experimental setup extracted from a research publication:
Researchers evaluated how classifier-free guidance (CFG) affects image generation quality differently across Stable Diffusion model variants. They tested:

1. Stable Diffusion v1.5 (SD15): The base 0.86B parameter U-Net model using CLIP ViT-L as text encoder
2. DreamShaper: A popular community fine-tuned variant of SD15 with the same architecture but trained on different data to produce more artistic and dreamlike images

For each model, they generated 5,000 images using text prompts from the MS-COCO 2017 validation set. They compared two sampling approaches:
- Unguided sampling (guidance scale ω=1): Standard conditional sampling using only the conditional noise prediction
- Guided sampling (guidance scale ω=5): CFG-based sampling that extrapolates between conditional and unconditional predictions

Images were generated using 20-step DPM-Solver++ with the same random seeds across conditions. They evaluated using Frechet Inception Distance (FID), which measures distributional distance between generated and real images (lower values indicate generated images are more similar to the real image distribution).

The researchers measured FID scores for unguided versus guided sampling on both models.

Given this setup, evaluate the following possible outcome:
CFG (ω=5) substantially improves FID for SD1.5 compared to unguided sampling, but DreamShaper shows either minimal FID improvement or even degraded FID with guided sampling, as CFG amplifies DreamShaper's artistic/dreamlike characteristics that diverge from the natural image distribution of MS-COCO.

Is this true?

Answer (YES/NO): YES